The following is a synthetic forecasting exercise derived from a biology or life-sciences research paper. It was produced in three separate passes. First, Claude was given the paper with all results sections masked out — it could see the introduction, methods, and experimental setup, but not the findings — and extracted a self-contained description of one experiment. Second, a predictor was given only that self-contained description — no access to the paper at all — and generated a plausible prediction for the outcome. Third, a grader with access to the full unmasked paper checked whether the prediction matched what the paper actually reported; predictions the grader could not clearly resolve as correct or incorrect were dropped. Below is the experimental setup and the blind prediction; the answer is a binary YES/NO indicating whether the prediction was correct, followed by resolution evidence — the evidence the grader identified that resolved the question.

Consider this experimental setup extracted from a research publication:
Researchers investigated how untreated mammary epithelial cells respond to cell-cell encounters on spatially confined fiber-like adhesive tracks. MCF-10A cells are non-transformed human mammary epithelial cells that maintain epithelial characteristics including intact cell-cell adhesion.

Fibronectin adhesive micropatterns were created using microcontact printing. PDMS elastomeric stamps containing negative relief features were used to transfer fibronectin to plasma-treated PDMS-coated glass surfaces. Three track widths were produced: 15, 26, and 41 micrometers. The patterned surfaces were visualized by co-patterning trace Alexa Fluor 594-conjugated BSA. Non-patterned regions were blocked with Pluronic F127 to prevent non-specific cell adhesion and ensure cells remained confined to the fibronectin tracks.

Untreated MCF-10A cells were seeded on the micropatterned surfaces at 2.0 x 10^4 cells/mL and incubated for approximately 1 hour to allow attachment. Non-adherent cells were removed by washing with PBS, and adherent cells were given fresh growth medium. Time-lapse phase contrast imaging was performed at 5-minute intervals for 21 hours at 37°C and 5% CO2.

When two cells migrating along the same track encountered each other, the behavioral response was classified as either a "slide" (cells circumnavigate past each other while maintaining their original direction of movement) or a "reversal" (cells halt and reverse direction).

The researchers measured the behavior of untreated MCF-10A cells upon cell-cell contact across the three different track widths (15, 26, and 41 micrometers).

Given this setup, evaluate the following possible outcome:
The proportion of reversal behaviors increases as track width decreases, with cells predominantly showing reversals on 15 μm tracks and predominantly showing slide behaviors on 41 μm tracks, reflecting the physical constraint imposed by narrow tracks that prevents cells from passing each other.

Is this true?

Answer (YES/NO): NO